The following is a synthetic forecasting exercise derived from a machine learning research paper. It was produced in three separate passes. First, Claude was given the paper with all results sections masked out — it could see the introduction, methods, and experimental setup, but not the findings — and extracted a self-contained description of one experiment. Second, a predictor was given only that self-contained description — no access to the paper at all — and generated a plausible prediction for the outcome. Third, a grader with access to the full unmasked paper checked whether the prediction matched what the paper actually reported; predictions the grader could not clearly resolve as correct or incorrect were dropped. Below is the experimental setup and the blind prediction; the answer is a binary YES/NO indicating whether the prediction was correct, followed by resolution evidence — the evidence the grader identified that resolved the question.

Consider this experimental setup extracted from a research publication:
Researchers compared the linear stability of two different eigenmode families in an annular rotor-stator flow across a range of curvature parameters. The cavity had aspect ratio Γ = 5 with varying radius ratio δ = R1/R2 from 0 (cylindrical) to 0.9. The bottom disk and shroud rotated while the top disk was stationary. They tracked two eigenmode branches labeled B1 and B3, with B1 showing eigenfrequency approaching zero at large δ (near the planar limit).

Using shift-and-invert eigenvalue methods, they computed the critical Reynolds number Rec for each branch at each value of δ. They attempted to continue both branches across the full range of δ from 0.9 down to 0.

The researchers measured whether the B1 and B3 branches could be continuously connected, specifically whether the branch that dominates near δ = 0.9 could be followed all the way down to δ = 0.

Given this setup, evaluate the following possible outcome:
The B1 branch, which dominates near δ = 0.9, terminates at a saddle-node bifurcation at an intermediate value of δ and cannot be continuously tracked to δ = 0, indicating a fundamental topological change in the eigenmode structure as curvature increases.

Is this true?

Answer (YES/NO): NO